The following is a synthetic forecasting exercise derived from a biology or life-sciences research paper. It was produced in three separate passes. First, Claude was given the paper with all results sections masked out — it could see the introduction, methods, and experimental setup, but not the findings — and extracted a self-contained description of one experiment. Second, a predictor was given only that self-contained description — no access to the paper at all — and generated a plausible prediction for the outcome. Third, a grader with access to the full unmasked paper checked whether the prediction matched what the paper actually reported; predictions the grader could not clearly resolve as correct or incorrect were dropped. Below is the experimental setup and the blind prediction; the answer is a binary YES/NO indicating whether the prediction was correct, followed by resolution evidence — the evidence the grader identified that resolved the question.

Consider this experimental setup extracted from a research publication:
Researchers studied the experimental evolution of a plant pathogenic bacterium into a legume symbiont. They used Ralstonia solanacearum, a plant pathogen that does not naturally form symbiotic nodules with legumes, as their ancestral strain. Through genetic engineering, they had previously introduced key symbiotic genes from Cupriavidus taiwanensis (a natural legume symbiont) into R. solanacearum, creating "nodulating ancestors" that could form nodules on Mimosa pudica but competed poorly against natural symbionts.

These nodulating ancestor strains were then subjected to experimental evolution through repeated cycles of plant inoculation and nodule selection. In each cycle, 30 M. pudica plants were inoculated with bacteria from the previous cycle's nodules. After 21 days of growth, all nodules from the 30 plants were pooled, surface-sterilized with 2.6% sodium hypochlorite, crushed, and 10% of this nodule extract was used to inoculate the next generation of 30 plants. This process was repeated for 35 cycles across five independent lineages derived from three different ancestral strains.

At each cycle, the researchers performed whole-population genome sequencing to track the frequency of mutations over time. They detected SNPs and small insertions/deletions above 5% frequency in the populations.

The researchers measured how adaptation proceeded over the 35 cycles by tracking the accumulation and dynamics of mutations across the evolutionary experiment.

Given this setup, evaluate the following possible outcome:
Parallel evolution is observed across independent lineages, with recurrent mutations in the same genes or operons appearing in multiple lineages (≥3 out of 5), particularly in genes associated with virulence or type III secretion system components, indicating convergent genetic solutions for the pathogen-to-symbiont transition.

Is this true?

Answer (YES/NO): NO